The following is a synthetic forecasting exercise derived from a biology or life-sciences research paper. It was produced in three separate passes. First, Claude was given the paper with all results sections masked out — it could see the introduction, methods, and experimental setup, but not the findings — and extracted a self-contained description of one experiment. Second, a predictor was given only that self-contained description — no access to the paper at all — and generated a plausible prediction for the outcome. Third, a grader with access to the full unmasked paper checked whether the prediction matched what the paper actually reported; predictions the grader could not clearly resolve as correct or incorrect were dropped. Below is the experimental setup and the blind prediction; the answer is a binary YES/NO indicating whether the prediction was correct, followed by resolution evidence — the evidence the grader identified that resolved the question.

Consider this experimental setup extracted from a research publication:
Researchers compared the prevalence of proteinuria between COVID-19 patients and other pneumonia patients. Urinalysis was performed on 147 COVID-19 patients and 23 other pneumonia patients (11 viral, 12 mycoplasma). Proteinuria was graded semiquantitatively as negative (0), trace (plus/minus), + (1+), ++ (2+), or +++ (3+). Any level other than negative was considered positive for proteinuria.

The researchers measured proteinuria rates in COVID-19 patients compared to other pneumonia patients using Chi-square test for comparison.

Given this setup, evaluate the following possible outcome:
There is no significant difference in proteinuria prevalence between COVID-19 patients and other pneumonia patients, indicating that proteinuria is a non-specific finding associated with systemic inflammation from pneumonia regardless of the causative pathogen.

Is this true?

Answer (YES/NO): YES